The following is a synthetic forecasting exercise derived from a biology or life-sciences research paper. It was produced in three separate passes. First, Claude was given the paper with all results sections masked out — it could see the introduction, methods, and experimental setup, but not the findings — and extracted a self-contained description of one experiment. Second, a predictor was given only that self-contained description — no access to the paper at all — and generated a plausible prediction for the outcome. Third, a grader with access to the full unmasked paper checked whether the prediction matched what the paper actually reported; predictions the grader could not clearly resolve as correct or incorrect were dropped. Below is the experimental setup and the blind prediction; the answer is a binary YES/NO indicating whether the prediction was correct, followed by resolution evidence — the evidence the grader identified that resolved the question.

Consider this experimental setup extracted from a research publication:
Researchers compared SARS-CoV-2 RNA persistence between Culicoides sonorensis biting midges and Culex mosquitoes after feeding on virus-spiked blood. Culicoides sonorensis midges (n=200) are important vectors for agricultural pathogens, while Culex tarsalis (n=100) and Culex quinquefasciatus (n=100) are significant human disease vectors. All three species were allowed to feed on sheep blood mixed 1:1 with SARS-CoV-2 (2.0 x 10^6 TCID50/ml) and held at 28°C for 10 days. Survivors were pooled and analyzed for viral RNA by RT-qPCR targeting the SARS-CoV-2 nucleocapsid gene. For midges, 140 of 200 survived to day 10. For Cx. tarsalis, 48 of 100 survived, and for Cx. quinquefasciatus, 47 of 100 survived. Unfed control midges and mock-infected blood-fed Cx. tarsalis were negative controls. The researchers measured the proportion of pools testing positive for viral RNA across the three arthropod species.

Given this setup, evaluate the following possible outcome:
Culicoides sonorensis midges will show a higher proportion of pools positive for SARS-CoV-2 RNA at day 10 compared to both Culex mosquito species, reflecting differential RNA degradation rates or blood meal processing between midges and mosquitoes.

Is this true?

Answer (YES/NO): YES